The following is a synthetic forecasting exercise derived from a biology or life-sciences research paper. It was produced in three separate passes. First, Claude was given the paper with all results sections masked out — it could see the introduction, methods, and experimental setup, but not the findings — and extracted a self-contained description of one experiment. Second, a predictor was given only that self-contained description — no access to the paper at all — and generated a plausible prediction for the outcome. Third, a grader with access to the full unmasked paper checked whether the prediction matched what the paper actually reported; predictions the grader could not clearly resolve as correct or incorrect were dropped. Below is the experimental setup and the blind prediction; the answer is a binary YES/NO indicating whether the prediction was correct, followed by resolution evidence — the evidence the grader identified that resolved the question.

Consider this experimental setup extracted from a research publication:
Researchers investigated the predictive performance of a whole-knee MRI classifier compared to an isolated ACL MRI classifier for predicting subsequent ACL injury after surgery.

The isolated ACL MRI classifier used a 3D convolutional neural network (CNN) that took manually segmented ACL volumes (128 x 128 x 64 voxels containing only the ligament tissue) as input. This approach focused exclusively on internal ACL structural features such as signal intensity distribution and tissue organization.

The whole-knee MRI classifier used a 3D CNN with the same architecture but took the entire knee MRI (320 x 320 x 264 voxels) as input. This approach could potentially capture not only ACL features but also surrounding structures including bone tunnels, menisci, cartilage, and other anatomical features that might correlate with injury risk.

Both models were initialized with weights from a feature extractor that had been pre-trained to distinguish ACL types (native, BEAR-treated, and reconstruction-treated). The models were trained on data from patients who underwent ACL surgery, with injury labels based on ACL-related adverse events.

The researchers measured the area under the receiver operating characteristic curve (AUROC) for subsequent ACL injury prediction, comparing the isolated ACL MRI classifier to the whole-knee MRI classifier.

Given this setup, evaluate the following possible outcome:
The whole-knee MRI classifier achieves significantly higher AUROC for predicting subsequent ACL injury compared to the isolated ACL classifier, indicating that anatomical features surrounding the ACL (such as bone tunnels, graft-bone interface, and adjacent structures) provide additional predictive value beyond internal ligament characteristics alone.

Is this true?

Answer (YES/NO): NO